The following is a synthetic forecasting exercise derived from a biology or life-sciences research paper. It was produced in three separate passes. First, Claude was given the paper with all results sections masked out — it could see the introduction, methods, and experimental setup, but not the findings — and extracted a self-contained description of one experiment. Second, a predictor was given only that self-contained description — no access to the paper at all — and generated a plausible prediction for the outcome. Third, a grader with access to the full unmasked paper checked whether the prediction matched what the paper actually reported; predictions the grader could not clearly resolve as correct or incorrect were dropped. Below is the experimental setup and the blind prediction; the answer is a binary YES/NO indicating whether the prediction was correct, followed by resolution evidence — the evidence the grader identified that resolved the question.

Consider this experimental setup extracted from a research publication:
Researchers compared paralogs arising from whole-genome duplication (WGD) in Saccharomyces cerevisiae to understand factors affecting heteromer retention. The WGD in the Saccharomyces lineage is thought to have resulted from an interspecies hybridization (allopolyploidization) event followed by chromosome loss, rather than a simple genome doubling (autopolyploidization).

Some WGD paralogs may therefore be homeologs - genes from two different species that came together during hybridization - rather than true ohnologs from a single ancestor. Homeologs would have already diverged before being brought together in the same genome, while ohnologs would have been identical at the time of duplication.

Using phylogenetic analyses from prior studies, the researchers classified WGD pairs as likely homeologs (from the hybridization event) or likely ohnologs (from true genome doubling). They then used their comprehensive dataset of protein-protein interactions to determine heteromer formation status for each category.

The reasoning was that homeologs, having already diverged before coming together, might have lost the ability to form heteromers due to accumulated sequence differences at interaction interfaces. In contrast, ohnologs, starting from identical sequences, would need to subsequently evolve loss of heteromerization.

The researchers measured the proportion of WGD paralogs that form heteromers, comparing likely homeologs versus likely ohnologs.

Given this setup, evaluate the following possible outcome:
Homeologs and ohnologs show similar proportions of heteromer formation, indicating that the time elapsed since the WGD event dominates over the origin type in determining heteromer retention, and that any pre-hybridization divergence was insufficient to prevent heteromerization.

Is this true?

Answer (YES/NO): NO